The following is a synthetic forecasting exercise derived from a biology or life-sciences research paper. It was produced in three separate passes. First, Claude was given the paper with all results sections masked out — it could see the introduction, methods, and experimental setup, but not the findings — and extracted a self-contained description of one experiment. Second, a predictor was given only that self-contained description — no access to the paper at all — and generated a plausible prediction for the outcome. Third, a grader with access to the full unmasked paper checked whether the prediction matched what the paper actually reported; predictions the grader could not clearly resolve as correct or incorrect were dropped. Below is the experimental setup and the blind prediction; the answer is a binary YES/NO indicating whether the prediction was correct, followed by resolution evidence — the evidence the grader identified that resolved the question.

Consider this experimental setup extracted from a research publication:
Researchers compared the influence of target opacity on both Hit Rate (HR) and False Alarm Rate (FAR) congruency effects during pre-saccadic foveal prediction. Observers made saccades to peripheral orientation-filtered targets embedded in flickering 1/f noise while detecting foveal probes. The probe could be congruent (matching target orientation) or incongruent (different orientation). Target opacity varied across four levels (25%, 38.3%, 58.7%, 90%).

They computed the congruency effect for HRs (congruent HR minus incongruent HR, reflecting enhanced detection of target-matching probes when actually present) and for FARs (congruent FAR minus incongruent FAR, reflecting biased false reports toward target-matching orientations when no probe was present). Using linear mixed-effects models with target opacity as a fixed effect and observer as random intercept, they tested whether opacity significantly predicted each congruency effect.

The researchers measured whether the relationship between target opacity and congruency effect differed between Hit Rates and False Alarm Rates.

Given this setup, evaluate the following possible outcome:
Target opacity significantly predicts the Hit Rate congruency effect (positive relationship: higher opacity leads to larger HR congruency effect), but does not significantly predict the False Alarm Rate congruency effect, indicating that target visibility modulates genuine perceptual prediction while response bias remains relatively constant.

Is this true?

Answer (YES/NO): YES